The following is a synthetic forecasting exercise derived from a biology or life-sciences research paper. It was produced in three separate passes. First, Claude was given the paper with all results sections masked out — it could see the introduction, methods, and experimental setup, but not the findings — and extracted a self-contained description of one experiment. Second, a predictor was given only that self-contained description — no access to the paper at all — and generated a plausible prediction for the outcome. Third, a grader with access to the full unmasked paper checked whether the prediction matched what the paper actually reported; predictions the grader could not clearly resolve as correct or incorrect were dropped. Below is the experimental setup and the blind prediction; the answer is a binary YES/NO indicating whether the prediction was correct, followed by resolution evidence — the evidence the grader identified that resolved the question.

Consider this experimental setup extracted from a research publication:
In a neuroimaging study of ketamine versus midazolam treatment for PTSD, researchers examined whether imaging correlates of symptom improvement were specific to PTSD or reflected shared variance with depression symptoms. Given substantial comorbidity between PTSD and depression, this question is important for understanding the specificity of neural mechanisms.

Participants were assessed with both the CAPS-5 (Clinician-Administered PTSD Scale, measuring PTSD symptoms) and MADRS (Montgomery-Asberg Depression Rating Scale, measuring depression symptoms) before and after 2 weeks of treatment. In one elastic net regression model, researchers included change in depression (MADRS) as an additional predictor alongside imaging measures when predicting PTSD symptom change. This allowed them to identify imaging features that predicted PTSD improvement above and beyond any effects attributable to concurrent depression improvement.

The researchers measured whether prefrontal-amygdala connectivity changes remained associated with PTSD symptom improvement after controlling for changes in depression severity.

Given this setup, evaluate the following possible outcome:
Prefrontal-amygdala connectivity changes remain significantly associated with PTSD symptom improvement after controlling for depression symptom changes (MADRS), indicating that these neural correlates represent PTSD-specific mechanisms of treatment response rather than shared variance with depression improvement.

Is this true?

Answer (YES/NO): YES